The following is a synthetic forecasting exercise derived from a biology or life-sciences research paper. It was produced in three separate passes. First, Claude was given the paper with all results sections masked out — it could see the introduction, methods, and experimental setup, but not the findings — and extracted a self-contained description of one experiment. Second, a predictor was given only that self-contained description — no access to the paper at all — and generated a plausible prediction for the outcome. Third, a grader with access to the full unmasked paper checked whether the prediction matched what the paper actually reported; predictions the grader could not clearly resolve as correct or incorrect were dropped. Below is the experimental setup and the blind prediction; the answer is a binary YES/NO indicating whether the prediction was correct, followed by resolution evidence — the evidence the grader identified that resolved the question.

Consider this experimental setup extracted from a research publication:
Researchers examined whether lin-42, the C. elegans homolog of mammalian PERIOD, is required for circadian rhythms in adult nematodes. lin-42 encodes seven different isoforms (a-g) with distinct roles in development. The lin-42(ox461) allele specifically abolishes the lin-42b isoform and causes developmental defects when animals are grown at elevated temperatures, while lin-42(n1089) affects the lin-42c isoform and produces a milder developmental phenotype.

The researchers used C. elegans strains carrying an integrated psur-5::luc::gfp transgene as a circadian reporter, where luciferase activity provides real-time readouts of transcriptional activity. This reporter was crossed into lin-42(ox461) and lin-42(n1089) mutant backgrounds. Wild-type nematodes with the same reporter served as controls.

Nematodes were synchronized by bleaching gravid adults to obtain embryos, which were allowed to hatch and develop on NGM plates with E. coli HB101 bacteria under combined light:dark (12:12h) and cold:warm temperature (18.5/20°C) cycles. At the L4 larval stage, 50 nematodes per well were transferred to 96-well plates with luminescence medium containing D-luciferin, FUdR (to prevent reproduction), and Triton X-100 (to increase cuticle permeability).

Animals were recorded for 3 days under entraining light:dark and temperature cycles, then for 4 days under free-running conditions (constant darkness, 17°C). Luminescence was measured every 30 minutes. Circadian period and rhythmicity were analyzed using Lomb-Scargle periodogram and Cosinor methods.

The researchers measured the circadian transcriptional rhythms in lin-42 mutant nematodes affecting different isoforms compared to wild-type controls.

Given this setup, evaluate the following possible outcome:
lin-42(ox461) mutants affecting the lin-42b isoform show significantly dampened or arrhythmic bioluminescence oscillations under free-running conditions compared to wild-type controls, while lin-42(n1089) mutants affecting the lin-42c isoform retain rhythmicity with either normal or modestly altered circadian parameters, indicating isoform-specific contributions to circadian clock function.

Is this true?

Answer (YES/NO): NO